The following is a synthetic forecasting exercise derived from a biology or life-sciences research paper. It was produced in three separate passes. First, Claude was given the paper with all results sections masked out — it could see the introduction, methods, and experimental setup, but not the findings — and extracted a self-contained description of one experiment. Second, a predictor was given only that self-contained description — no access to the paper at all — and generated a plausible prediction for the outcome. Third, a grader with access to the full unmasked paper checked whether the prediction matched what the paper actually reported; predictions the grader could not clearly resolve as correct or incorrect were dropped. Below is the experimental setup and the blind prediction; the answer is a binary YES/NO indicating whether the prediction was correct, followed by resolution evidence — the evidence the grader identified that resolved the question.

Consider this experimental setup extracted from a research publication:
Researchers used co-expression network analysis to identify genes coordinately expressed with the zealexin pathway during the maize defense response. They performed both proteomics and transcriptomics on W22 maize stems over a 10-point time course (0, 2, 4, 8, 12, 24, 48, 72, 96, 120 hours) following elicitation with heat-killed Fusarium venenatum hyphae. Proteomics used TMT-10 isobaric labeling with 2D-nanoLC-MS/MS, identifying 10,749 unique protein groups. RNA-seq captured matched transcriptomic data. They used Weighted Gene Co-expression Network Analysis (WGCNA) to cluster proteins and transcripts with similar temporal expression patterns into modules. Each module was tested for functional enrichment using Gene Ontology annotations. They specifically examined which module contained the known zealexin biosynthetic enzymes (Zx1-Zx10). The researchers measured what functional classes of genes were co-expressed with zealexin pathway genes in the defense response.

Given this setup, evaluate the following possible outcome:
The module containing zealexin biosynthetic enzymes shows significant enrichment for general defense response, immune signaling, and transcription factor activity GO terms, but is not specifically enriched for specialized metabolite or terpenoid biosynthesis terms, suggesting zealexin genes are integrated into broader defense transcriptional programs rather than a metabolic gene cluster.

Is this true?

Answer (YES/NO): NO